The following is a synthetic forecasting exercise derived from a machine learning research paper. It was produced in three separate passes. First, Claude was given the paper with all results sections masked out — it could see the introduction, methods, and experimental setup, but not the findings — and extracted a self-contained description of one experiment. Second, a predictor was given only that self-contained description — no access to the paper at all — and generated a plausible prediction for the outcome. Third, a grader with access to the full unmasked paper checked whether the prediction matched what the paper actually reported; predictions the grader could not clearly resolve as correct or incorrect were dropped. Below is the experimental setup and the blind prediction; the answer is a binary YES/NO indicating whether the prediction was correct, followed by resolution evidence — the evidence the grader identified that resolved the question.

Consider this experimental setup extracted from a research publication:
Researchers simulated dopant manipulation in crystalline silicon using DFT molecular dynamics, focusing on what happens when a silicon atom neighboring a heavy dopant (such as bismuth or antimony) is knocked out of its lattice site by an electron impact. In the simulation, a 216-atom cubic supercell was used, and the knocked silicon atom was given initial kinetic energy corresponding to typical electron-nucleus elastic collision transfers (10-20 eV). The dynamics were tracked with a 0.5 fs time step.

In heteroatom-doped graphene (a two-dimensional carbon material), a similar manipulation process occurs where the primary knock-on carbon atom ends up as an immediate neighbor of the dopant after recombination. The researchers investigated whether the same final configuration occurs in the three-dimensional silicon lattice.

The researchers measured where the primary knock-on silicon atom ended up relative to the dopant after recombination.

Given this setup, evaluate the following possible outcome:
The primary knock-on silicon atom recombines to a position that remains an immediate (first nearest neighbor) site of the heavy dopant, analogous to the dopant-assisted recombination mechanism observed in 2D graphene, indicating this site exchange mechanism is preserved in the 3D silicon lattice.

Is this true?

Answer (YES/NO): NO